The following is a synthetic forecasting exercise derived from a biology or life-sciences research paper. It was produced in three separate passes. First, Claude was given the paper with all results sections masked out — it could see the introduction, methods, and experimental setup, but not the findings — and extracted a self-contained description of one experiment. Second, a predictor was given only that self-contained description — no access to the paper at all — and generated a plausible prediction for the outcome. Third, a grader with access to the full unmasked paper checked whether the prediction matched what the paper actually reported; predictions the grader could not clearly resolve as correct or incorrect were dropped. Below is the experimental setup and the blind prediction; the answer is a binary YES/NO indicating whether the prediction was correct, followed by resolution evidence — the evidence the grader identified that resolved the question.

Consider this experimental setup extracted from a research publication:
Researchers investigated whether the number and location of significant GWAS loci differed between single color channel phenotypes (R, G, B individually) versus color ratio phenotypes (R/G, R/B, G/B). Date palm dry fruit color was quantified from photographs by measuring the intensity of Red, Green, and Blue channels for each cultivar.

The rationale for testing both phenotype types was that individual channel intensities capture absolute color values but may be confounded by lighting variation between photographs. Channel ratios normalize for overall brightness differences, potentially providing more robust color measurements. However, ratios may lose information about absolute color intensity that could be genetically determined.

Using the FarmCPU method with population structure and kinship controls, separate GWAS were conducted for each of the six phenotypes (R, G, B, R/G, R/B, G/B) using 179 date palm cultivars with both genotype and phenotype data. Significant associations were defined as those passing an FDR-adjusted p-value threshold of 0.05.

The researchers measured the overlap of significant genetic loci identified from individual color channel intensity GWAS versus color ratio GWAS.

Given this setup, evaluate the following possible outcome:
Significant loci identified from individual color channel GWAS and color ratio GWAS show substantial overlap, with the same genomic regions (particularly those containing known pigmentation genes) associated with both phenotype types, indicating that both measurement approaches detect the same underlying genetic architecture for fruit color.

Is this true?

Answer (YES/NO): YES